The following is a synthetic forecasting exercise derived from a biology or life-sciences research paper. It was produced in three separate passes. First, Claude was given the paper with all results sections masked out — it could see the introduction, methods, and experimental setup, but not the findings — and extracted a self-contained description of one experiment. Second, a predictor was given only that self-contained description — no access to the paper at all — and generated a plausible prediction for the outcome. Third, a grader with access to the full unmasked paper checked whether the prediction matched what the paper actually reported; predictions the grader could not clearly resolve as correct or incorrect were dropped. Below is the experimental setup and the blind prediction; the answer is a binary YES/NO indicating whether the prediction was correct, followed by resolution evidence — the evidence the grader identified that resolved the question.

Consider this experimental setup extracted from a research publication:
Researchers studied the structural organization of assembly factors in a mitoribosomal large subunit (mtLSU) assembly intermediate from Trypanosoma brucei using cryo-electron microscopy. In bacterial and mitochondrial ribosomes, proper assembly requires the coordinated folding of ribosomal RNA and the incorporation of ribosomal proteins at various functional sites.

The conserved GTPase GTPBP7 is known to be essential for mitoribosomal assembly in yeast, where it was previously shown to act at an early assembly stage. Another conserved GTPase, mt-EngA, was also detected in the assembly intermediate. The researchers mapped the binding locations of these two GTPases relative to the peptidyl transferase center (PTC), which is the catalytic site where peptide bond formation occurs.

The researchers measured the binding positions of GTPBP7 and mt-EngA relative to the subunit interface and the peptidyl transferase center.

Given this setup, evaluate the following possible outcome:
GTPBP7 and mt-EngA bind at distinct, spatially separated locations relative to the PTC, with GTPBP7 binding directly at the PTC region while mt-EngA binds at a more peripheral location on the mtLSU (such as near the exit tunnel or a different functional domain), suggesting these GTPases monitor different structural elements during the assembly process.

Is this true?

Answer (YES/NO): NO